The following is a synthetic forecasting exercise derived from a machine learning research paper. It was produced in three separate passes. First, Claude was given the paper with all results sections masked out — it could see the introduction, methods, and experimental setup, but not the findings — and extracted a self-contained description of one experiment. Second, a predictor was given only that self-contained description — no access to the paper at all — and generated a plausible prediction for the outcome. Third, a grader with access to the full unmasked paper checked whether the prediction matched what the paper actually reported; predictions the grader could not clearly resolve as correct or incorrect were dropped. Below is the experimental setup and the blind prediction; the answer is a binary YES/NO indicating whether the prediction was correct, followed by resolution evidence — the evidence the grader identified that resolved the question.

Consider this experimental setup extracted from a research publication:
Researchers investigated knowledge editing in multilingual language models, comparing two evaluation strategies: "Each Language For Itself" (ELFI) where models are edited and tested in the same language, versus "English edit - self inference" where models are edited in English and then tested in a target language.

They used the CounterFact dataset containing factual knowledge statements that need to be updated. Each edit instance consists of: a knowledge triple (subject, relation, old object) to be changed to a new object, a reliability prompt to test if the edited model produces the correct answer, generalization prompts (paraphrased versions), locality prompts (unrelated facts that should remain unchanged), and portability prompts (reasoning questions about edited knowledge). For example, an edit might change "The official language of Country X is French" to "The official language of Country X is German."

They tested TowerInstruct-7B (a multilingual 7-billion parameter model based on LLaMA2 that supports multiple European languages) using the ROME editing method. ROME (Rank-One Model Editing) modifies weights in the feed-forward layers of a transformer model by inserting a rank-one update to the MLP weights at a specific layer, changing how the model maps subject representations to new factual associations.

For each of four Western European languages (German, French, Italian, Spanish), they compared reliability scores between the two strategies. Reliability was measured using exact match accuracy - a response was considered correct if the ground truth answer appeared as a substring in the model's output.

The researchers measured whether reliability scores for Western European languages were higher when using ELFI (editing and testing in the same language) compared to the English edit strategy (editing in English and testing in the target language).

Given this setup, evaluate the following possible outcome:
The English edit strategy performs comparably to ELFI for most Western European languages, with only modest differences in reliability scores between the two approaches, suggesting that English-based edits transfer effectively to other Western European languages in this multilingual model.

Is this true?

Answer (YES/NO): NO